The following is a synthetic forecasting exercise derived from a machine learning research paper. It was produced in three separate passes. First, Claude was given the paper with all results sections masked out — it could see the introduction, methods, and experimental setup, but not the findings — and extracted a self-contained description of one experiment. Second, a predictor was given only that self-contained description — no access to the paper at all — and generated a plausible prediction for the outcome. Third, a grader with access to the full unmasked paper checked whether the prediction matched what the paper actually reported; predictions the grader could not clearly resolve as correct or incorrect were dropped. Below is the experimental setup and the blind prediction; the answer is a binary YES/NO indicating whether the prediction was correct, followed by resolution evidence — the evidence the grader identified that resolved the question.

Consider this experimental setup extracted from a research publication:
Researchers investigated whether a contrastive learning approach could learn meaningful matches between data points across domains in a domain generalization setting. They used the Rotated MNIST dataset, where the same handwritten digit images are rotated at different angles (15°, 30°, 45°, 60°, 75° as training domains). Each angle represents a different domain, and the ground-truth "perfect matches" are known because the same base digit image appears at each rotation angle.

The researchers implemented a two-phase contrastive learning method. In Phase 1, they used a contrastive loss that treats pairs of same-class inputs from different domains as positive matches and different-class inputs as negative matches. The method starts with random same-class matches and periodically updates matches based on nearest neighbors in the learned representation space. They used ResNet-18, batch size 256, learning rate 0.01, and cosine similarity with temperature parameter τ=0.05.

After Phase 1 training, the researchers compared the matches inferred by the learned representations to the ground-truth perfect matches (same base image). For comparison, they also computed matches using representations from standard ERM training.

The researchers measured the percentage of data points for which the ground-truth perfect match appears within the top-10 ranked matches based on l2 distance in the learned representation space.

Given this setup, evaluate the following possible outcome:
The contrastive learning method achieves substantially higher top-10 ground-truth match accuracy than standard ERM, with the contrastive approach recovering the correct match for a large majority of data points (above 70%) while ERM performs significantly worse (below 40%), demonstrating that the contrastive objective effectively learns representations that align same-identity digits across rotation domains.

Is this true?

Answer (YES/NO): NO